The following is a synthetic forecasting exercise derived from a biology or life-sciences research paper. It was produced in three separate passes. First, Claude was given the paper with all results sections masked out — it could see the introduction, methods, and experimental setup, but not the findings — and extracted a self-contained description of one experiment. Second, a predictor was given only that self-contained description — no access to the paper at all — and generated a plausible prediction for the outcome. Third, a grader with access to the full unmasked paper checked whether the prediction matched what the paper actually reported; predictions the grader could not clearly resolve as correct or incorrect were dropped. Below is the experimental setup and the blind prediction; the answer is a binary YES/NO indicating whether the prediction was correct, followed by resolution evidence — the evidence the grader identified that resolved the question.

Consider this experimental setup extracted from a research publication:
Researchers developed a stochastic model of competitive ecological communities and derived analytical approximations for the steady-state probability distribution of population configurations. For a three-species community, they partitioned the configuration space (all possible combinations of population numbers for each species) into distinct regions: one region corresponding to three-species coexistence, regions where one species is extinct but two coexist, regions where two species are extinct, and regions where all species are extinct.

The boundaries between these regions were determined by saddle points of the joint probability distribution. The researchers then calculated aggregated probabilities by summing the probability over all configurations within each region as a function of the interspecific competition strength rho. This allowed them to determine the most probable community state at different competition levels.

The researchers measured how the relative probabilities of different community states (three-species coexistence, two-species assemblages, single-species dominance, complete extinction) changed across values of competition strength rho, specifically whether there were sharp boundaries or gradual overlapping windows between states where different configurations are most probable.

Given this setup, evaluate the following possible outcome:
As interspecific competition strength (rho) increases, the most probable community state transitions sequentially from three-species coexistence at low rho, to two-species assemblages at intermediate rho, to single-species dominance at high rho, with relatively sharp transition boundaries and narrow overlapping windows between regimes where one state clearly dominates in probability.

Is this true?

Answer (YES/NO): NO